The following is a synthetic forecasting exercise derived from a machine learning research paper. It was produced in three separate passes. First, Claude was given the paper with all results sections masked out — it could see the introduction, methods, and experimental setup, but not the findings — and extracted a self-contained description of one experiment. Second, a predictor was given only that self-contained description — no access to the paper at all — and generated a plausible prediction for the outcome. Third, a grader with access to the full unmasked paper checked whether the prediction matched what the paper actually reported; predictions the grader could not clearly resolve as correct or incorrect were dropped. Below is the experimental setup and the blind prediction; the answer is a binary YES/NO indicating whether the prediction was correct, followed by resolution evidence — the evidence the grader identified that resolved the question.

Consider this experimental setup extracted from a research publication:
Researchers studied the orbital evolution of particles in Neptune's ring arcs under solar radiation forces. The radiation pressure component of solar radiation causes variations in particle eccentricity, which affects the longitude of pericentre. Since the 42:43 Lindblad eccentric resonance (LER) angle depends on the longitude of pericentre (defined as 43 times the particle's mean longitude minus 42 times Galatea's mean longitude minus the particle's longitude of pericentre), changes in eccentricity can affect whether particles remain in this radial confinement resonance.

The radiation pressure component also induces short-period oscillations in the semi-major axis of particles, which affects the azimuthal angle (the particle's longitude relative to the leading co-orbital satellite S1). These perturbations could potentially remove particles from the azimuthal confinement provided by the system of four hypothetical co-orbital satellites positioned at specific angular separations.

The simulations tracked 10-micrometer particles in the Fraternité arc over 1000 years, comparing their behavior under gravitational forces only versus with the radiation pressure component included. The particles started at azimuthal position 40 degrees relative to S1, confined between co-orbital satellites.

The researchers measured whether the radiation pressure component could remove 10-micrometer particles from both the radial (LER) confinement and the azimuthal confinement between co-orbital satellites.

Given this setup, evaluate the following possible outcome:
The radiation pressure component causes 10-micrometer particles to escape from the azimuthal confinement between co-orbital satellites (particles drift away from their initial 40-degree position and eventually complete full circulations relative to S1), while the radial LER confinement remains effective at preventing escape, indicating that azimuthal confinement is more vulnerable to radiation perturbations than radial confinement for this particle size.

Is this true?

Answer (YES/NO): NO